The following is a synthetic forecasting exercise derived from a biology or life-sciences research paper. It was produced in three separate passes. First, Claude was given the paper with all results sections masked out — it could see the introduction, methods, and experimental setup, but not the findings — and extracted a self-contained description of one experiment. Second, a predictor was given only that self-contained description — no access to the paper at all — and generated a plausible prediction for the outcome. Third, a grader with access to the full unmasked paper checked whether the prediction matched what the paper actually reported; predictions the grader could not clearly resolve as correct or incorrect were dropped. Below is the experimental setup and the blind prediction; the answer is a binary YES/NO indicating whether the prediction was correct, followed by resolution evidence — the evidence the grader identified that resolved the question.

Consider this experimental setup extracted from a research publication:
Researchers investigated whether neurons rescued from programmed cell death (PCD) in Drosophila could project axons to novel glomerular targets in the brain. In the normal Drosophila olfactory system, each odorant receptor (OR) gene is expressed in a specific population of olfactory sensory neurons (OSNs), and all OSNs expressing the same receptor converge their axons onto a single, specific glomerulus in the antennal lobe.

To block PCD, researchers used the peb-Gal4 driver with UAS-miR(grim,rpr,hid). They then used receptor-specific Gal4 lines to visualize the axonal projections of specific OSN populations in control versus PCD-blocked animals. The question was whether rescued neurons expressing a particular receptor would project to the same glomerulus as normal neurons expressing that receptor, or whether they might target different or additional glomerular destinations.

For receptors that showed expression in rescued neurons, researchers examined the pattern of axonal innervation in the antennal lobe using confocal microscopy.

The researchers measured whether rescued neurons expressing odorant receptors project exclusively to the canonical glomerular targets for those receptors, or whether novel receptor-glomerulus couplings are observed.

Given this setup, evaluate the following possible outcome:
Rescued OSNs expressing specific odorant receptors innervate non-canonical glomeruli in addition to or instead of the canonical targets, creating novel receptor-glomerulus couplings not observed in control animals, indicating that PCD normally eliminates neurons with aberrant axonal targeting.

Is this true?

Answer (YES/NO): YES